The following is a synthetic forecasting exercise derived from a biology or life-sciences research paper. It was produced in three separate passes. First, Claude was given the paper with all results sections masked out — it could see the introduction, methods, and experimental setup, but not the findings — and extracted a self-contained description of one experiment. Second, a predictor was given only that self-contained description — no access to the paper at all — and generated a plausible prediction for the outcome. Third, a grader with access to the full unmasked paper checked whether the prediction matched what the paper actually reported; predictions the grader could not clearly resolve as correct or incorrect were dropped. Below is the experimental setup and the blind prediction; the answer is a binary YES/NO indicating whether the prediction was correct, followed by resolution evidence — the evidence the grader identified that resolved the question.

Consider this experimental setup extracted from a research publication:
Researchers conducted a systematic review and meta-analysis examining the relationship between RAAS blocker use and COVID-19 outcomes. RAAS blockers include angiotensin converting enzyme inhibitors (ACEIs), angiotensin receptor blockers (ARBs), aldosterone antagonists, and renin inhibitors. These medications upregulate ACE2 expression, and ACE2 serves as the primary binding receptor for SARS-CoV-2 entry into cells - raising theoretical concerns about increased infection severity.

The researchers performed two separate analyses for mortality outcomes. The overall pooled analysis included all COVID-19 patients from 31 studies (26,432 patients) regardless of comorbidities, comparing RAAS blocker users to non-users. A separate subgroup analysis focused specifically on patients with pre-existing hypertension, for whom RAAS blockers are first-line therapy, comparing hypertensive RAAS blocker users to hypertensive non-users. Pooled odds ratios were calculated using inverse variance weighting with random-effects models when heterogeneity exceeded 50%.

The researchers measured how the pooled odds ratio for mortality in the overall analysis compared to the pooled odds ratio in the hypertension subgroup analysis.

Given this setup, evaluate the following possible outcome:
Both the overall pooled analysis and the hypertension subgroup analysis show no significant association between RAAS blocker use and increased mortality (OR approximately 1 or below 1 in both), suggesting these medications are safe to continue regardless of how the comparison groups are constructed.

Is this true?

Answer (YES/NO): NO